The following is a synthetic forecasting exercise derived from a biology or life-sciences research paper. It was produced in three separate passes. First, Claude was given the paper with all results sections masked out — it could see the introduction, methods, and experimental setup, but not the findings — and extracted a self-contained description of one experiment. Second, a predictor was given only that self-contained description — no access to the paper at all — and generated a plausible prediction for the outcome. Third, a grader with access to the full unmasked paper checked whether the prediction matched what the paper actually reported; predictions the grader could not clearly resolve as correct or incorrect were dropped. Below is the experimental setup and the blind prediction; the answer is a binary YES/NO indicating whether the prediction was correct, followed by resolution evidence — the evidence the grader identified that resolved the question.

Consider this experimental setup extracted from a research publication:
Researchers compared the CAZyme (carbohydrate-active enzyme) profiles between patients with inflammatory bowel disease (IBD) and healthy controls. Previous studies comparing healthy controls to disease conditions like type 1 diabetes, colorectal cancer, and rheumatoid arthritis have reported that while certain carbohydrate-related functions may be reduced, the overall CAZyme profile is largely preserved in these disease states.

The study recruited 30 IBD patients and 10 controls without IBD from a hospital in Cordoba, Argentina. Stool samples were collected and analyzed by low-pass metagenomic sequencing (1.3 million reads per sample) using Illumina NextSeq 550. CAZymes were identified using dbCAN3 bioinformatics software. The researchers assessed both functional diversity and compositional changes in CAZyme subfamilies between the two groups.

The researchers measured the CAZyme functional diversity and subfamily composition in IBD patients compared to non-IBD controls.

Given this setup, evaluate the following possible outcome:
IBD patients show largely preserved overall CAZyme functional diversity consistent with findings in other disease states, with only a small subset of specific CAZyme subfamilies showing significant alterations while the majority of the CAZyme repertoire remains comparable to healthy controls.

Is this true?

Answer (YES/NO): NO